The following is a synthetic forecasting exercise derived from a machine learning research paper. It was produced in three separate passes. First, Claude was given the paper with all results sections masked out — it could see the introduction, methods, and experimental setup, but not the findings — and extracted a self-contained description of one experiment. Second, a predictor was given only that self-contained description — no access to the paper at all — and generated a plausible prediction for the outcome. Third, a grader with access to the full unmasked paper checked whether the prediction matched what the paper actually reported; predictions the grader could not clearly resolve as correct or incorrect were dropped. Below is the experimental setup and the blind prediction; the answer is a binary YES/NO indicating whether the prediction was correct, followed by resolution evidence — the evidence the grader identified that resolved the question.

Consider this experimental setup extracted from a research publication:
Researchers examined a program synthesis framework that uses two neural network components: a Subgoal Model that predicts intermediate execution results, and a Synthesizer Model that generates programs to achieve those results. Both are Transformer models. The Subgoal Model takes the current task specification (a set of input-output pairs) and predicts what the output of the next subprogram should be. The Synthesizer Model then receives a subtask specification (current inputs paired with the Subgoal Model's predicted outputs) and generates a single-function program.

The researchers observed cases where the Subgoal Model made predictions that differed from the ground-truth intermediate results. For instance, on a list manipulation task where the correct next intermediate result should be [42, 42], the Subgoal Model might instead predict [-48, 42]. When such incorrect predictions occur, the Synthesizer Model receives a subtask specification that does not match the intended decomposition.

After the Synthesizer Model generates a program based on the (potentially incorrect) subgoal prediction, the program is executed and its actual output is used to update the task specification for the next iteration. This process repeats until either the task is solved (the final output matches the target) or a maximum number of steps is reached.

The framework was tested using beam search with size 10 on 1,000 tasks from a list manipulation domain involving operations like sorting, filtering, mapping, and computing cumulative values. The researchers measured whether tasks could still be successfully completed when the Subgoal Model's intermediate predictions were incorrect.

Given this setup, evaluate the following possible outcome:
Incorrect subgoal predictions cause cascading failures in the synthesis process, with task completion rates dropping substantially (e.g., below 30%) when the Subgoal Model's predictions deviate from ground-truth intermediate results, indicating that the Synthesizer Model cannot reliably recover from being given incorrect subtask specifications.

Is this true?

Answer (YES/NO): NO